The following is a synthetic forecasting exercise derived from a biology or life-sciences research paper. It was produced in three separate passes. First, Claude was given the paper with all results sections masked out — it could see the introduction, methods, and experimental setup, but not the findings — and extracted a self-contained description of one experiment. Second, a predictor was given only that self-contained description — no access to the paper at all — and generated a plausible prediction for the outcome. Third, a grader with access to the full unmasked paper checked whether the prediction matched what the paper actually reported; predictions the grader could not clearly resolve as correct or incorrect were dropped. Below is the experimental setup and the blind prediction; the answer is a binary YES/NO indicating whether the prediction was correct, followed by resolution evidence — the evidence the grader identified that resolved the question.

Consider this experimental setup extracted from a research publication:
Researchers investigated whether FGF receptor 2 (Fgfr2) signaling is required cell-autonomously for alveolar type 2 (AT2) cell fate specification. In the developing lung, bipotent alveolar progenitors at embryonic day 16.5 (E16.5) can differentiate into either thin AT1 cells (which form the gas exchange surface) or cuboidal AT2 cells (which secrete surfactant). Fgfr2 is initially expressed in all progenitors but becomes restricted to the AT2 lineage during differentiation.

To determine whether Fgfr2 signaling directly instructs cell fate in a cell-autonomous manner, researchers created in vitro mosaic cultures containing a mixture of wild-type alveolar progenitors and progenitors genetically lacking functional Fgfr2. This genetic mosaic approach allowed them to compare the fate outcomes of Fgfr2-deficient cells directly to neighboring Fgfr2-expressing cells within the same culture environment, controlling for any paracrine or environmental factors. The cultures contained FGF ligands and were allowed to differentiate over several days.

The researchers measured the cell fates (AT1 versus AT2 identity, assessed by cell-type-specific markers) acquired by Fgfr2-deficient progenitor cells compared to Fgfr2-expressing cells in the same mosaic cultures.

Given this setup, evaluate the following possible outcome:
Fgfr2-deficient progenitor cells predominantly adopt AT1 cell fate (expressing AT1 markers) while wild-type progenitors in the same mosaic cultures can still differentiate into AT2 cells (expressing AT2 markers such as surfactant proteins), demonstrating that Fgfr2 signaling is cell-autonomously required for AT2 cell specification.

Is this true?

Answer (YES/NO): YES